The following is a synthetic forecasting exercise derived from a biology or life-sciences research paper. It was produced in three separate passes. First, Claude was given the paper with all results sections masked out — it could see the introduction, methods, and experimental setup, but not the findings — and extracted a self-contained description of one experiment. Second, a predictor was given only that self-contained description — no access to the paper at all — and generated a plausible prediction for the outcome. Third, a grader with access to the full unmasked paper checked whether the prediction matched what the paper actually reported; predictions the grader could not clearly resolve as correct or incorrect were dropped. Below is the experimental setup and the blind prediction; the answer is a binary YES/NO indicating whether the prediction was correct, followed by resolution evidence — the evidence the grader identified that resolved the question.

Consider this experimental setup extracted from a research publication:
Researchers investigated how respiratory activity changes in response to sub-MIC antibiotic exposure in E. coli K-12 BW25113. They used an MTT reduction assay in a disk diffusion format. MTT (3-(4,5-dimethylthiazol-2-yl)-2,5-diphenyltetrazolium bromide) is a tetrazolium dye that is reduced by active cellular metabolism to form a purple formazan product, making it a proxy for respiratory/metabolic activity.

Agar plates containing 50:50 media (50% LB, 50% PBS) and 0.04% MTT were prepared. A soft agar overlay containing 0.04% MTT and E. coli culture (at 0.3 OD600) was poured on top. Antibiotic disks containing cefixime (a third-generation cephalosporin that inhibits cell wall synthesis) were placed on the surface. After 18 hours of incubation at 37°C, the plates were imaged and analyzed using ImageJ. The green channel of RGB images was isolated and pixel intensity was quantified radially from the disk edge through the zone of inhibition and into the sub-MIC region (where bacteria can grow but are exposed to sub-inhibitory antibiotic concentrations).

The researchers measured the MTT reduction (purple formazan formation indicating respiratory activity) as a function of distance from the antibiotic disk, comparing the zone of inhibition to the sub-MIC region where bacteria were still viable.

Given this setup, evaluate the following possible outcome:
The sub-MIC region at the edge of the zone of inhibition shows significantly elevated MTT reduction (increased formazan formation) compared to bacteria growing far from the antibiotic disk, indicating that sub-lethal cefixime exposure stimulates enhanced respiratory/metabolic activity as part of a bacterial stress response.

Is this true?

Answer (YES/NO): YES